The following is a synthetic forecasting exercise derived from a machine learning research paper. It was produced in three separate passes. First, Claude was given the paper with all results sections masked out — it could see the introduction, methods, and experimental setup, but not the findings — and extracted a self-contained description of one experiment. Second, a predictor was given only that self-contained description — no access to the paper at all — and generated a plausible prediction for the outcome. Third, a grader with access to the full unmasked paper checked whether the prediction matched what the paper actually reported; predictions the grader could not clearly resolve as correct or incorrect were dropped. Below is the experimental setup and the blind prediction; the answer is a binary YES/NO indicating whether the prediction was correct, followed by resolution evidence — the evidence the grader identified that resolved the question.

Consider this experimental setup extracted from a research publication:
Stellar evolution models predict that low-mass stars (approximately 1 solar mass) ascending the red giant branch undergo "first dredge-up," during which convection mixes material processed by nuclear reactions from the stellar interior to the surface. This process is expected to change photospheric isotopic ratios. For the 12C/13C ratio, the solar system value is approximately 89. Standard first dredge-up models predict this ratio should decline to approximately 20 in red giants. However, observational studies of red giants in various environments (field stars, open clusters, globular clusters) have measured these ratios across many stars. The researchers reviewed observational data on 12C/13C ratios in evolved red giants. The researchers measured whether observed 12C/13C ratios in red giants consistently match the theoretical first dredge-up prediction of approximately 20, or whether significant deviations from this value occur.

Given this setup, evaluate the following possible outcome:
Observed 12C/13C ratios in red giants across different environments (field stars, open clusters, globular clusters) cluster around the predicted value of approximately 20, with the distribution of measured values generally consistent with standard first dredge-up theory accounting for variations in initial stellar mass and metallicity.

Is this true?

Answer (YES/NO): NO